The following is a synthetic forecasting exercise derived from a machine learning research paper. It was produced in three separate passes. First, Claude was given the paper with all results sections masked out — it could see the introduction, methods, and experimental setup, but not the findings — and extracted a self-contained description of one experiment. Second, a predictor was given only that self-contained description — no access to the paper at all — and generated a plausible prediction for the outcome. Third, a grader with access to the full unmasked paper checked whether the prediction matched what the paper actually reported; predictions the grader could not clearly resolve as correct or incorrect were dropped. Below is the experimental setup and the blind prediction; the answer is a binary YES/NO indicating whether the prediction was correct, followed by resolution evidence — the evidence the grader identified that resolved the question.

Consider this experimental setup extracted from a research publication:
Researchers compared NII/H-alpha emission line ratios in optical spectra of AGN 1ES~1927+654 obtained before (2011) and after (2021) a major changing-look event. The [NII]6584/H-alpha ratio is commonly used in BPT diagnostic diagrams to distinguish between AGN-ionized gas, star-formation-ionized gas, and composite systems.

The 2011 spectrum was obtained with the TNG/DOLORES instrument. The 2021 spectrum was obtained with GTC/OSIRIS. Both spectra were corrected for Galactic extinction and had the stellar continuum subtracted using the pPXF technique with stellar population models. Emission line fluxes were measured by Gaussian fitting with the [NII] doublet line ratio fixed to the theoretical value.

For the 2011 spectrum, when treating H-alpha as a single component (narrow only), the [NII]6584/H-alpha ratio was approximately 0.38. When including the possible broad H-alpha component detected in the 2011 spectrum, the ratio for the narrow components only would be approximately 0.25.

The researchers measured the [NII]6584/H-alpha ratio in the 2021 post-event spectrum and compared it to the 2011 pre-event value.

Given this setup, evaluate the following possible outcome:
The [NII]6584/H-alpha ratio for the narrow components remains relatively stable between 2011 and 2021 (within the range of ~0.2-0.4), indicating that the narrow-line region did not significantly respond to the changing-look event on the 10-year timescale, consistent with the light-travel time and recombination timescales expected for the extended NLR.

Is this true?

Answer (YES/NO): YES